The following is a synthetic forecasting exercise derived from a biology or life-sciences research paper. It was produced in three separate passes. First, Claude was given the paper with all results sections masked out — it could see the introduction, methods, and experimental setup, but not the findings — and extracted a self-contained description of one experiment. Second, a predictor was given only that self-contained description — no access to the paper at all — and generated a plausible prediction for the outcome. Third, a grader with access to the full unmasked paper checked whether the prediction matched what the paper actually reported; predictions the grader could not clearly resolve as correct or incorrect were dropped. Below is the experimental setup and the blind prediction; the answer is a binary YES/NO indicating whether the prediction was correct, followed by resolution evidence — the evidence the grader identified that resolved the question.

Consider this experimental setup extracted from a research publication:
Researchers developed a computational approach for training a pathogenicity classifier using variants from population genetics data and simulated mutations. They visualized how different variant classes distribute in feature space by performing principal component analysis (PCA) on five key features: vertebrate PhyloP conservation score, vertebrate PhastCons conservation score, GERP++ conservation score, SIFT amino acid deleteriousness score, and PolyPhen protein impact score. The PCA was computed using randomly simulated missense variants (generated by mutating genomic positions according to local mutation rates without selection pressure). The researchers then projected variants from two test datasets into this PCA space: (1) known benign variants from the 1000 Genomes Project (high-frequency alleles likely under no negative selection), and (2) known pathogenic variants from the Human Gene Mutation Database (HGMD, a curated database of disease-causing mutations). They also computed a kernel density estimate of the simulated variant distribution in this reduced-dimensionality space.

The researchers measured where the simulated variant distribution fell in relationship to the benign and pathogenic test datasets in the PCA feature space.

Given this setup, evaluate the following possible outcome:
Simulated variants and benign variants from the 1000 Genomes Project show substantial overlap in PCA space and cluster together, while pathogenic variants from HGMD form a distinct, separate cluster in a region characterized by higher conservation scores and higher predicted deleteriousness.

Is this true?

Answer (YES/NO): NO